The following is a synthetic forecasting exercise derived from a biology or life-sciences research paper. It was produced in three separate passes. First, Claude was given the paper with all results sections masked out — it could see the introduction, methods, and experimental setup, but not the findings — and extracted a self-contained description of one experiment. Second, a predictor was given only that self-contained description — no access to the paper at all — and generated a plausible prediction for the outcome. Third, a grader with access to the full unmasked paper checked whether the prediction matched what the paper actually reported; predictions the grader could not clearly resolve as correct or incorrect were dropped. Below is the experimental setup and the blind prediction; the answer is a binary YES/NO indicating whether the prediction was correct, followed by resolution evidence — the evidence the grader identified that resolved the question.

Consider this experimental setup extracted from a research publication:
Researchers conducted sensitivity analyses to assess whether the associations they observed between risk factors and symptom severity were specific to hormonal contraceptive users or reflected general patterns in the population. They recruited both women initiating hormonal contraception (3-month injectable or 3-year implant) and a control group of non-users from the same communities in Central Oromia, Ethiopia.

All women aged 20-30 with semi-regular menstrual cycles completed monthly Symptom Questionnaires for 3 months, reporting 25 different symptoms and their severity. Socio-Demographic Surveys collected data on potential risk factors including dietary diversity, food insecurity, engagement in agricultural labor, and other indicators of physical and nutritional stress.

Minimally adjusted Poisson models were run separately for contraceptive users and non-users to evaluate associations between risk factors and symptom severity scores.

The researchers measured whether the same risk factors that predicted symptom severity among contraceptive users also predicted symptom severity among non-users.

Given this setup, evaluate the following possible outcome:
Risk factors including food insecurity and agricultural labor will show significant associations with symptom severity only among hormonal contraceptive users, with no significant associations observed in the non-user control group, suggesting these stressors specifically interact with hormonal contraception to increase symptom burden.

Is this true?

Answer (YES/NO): NO